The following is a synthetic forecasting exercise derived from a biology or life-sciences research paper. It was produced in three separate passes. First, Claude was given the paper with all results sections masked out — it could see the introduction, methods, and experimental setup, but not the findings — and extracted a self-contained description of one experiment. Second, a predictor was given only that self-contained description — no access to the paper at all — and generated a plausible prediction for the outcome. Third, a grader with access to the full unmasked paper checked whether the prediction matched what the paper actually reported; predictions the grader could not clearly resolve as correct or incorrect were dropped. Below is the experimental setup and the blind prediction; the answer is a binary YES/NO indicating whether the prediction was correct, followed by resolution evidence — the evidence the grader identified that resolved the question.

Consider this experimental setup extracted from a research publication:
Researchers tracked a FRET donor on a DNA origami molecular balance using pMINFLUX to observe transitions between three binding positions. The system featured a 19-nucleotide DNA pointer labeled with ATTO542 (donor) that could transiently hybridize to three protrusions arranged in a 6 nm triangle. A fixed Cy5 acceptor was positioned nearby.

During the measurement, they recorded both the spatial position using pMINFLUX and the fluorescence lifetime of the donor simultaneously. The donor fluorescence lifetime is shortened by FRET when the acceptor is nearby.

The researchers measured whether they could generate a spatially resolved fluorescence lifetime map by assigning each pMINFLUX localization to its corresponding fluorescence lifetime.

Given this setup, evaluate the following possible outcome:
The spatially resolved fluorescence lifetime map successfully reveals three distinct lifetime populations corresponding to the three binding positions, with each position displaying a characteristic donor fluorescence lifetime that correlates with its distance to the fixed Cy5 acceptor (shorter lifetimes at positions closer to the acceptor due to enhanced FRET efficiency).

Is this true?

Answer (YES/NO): YES